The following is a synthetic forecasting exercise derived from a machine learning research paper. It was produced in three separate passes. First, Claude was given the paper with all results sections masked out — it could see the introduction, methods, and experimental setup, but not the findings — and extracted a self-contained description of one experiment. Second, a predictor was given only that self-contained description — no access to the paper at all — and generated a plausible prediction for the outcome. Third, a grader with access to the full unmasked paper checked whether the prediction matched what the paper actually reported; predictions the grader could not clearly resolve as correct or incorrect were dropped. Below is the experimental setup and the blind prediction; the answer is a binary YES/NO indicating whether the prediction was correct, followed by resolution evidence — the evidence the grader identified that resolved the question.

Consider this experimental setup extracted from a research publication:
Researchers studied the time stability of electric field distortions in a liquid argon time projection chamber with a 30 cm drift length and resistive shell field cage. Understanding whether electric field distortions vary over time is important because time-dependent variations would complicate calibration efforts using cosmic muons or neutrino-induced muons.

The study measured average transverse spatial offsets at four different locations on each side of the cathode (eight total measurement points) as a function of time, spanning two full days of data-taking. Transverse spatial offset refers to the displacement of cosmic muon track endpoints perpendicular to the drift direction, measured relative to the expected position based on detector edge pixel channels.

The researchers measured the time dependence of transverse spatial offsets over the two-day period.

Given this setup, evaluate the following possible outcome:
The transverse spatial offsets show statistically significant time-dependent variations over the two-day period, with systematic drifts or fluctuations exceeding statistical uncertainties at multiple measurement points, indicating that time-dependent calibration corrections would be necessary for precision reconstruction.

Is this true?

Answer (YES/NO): NO